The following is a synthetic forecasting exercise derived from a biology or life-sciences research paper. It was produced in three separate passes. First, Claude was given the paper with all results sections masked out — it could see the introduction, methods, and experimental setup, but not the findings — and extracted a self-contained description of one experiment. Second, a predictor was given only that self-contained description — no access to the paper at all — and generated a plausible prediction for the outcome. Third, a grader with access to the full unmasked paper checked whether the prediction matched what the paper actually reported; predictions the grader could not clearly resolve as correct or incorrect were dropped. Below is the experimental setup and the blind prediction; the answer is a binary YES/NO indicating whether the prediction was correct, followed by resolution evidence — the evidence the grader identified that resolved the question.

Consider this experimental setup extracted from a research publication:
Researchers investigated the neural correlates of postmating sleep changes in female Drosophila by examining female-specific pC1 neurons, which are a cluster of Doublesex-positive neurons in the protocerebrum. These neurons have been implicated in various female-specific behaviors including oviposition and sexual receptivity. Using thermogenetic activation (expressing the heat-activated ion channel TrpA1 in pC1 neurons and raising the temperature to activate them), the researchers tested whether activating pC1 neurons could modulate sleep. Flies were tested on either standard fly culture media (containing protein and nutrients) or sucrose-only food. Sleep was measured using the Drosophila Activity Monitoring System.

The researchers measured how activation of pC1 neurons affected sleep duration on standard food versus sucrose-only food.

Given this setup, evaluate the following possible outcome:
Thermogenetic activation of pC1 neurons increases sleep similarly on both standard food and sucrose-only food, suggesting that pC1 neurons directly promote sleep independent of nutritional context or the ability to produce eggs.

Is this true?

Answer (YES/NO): NO